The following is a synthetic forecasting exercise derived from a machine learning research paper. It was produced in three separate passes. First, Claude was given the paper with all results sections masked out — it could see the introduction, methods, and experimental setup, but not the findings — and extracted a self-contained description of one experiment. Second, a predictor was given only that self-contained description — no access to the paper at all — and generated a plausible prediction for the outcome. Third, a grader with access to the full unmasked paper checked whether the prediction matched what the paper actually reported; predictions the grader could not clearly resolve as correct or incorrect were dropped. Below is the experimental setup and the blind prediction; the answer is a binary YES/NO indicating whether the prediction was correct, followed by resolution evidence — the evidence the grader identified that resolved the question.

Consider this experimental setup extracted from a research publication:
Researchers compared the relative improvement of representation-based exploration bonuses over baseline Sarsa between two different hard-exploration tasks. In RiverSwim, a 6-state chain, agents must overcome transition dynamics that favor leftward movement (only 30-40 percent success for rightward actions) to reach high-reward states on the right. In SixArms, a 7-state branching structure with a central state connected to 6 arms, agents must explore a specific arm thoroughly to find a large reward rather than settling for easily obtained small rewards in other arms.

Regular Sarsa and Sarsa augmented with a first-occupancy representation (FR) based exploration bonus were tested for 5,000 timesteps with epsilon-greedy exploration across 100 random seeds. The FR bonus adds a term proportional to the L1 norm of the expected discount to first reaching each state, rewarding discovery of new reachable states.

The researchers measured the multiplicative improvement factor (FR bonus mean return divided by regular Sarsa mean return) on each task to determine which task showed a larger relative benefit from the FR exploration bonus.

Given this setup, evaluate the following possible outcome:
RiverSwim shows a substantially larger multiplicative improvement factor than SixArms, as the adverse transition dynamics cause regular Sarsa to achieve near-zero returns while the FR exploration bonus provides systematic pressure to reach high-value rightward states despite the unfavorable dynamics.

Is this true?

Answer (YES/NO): YES